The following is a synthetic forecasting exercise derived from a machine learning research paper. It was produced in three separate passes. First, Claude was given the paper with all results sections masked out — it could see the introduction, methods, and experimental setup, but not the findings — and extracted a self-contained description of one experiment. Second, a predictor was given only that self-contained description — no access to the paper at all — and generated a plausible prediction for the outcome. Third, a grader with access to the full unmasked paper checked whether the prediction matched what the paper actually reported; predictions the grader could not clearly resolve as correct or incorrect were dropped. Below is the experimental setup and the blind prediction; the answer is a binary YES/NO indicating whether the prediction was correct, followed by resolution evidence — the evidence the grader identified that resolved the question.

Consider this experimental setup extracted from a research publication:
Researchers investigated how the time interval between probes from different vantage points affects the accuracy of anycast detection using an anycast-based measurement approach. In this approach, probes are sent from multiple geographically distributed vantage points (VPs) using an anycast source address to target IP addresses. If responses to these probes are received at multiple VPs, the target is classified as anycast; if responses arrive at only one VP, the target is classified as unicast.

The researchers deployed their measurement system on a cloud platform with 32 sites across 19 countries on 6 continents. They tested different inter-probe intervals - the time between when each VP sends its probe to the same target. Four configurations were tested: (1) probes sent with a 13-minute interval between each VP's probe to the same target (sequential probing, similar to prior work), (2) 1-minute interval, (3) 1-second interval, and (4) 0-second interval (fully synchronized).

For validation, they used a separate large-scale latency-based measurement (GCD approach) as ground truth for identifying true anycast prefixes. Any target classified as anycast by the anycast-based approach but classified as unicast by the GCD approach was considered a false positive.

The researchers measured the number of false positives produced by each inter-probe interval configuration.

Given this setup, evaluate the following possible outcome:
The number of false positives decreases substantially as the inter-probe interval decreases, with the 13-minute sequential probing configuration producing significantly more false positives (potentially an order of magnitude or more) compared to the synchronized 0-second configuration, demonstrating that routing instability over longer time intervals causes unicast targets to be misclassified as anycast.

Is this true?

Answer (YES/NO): YES